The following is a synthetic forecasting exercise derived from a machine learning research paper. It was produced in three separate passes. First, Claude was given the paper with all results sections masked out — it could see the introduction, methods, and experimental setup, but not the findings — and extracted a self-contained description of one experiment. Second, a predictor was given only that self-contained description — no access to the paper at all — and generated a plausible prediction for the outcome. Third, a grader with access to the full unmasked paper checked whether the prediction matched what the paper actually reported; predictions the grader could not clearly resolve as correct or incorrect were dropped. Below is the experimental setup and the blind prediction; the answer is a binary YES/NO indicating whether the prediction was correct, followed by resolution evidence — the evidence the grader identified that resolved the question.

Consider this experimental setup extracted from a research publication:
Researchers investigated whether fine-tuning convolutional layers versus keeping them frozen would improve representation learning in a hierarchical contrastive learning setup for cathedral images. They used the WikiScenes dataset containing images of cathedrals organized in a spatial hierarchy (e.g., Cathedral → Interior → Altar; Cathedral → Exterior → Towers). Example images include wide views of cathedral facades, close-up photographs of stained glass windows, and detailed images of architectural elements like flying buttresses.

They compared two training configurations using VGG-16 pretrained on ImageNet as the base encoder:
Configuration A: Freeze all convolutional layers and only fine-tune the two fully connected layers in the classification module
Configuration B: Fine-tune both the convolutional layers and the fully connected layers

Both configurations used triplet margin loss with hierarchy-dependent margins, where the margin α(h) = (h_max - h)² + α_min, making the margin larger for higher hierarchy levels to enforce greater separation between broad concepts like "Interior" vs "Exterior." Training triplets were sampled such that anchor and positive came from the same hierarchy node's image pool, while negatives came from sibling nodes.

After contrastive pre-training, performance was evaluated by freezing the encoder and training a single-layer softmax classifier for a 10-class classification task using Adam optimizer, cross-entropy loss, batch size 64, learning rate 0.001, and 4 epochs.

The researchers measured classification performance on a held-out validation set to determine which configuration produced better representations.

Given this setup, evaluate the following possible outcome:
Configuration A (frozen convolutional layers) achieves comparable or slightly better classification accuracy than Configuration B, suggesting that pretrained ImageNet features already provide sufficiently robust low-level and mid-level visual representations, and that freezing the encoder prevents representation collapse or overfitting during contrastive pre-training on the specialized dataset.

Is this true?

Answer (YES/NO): NO